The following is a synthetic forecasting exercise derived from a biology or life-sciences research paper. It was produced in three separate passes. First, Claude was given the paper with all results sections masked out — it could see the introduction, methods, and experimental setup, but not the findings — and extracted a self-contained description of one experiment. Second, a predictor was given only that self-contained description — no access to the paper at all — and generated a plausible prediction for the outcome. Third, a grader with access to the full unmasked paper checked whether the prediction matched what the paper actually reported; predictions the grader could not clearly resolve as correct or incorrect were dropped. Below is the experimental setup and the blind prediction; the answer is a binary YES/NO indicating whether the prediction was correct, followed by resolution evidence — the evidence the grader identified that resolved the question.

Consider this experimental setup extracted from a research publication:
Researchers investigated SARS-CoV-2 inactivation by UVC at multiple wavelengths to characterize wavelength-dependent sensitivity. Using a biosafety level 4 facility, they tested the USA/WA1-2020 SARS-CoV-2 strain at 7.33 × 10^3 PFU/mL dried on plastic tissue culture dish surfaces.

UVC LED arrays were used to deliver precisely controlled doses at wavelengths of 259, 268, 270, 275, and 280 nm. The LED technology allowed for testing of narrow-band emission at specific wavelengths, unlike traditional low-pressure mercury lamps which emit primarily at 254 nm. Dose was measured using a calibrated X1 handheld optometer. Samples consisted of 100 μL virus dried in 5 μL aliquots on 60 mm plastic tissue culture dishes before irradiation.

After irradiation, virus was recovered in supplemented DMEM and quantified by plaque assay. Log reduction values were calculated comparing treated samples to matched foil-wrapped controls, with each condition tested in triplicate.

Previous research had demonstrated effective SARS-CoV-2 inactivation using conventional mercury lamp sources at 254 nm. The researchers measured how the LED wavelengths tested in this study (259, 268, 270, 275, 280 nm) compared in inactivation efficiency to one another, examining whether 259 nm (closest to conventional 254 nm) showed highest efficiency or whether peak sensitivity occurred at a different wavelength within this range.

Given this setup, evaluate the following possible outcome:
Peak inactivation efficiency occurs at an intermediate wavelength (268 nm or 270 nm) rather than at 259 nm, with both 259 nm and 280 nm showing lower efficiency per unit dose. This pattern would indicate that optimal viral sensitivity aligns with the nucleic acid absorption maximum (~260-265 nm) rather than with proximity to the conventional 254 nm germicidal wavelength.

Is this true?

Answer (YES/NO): NO